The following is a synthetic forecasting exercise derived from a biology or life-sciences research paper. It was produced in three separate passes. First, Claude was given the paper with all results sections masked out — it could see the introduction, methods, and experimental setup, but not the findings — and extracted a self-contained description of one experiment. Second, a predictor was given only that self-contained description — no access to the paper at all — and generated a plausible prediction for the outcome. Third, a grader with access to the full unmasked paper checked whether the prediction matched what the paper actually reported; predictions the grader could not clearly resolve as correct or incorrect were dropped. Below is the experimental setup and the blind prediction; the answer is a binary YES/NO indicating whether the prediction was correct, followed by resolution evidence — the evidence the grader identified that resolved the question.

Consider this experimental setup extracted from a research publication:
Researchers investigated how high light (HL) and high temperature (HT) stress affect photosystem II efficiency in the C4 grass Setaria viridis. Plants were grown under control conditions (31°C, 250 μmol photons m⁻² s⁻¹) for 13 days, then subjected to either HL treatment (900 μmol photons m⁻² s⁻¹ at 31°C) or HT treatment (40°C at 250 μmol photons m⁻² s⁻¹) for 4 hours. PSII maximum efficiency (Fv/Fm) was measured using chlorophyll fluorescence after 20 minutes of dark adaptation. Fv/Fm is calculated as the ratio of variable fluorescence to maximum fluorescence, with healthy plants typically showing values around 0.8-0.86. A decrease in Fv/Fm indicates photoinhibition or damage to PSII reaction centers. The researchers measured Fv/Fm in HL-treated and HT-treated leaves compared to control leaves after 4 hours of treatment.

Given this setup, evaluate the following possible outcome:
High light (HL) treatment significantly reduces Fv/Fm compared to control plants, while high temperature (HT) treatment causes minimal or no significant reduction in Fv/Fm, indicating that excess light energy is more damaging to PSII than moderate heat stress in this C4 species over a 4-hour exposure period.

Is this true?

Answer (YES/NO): YES